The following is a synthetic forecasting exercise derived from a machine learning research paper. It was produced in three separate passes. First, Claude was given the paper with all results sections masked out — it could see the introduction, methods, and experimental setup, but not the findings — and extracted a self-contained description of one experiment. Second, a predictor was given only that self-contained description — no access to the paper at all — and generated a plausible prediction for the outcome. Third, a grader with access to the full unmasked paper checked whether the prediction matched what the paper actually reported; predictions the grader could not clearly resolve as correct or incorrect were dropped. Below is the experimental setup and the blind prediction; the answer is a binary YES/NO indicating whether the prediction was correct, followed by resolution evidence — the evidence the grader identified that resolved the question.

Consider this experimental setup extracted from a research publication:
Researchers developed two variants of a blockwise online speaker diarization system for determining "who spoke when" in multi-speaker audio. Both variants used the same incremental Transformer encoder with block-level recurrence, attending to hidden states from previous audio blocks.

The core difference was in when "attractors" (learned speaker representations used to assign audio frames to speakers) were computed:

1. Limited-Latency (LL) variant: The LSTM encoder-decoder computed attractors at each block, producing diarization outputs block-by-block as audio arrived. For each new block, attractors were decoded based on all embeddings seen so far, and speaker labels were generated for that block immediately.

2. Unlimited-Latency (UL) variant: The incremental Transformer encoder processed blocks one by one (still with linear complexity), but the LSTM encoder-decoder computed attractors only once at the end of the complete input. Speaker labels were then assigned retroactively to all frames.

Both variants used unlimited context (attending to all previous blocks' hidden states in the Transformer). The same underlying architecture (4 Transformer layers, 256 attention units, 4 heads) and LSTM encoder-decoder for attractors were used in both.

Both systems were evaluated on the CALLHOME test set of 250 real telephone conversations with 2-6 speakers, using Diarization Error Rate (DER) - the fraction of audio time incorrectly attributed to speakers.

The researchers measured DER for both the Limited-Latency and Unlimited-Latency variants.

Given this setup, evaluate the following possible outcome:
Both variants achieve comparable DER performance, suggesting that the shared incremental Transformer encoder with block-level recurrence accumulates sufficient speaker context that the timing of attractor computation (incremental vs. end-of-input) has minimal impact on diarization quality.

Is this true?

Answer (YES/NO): NO